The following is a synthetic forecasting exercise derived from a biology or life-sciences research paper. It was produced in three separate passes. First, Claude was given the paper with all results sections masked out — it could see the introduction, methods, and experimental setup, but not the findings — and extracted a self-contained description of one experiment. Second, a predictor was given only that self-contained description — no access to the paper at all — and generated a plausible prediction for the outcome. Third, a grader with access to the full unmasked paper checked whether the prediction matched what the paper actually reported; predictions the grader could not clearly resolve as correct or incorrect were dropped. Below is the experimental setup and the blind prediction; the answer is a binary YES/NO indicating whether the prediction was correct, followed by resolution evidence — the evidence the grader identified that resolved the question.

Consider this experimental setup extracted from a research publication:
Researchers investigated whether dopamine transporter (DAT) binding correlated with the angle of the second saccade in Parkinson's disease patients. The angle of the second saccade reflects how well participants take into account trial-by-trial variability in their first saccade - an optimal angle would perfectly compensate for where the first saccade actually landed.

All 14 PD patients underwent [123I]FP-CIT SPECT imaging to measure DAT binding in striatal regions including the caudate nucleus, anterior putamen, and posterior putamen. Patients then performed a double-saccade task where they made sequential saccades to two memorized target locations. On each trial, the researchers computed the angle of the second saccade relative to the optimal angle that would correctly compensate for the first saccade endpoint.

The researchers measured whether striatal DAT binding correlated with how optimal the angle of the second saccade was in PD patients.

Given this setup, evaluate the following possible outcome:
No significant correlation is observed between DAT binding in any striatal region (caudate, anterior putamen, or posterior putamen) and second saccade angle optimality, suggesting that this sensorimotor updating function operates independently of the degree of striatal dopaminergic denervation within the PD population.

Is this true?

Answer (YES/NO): NO